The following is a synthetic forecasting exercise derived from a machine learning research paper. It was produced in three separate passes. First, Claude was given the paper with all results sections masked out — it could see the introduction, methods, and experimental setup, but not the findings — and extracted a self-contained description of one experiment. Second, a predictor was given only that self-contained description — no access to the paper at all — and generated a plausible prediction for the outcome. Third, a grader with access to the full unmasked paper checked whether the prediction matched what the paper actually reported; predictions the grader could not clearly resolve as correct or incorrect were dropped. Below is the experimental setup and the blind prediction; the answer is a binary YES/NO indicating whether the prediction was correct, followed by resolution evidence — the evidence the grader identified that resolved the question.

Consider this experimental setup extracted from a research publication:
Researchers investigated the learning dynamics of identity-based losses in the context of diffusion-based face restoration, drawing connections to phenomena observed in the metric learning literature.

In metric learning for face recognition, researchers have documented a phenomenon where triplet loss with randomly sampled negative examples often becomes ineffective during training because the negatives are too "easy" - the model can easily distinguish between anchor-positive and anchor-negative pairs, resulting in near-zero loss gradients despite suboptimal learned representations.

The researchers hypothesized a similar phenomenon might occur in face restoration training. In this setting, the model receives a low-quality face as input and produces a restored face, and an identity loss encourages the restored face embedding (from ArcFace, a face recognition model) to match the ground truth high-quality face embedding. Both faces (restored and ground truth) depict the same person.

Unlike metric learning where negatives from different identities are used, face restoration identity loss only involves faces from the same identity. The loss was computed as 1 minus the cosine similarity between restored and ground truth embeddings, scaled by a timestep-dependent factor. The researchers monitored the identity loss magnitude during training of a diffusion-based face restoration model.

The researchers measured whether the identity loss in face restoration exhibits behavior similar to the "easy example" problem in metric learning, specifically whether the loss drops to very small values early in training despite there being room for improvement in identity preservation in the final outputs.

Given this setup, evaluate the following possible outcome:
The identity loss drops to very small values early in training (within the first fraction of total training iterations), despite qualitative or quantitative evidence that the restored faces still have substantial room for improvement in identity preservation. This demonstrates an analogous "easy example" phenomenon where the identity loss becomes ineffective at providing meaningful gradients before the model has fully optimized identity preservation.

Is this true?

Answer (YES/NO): YES